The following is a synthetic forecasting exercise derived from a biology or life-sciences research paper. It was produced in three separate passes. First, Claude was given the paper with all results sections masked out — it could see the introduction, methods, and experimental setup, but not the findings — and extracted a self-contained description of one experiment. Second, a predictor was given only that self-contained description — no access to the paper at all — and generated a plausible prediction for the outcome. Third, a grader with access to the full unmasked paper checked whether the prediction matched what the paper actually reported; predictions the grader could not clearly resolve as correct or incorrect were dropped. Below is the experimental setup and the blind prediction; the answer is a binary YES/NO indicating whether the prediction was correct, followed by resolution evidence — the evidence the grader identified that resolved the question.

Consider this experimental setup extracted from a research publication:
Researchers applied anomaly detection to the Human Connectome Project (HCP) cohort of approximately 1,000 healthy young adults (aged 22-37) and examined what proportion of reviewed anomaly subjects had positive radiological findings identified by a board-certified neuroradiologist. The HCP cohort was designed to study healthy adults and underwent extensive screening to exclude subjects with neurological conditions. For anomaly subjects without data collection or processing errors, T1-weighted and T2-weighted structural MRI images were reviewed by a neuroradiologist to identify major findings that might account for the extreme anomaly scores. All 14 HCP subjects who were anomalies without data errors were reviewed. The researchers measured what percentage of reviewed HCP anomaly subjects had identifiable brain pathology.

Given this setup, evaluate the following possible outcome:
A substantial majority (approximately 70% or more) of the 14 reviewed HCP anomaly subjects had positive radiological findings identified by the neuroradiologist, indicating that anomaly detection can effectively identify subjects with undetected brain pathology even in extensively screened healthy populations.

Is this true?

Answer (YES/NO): NO